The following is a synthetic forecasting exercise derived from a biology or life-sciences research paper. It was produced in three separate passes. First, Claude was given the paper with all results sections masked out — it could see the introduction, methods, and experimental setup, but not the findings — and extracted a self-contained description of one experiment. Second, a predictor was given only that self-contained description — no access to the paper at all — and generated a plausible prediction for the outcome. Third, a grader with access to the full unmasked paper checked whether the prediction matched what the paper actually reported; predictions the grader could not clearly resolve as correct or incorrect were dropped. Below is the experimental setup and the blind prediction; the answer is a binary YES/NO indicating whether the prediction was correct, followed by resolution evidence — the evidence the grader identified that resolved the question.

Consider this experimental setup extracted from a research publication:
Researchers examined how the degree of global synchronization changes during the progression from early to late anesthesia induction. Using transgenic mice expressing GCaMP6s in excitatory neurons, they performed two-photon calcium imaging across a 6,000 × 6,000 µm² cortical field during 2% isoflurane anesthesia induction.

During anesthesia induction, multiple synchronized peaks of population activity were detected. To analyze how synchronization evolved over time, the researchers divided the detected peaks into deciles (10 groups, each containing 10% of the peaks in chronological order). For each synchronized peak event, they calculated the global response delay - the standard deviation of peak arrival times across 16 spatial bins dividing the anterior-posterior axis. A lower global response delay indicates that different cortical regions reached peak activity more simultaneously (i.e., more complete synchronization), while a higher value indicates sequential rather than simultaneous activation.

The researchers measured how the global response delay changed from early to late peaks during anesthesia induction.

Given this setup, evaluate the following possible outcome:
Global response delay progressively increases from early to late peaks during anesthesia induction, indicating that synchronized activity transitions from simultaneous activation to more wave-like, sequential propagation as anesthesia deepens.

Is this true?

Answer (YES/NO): NO